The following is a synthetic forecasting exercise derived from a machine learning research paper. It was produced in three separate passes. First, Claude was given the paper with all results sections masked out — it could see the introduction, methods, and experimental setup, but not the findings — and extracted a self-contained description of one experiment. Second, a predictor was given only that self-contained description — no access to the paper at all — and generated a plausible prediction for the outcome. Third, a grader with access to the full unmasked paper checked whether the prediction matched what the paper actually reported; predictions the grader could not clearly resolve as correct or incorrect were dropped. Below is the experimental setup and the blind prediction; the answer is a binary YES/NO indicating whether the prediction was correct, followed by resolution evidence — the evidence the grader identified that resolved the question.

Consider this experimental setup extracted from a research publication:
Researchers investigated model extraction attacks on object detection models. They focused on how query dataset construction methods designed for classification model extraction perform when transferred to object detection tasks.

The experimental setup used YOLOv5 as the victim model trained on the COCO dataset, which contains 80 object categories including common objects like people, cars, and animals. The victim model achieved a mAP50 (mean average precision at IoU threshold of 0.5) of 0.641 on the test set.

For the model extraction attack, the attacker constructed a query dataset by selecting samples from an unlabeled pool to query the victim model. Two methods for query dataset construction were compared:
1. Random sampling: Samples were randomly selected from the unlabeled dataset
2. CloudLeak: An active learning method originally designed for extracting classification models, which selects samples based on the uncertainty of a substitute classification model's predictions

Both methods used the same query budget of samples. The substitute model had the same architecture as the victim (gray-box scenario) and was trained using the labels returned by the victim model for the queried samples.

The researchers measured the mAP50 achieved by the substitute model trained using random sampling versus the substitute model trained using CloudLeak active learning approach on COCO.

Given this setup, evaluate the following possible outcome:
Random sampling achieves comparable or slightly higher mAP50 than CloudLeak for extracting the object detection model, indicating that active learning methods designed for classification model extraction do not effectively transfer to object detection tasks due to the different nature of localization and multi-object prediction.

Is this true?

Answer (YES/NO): YES